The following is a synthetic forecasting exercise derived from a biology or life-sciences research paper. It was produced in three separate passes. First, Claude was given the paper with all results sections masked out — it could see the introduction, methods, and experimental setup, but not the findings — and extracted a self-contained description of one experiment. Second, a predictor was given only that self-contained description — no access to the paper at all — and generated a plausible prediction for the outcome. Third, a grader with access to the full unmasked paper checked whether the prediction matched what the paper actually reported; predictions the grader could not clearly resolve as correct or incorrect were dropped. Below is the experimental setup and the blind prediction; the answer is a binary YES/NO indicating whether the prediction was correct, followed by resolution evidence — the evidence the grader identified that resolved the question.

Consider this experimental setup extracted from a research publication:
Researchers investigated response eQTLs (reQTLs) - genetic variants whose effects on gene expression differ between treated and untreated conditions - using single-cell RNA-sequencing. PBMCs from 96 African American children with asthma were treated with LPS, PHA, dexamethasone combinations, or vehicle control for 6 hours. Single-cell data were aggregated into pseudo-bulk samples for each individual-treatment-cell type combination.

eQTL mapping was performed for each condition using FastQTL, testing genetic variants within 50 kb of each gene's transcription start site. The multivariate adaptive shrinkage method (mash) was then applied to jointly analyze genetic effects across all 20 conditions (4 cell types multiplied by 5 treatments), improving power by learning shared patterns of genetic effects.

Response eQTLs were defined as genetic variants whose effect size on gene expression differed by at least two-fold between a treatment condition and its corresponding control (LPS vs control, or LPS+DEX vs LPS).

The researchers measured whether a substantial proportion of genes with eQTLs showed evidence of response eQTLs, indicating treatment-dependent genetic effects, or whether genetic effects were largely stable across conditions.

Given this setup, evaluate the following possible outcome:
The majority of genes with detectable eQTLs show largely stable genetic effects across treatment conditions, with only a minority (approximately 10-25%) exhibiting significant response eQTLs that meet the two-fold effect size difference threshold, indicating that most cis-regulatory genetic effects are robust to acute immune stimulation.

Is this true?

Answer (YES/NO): YES